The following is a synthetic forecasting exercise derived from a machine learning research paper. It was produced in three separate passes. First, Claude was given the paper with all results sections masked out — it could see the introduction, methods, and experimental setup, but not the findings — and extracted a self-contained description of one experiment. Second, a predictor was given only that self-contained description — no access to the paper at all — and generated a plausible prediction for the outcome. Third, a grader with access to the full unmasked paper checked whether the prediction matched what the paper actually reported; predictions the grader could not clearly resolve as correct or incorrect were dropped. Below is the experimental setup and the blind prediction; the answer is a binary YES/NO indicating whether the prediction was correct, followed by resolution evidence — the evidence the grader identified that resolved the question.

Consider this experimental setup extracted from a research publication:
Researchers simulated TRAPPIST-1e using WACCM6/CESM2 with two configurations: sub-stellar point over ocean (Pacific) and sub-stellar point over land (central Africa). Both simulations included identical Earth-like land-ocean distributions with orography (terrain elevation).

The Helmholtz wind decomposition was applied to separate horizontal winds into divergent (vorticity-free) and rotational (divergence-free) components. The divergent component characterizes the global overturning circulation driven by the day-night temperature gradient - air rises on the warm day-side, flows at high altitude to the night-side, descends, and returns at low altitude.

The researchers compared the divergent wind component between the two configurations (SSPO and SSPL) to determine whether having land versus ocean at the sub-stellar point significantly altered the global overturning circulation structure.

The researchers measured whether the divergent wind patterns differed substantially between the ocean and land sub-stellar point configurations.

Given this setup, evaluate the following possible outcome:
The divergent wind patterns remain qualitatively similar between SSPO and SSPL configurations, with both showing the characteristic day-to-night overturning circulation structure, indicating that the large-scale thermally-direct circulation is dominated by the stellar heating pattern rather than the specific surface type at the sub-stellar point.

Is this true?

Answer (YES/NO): YES